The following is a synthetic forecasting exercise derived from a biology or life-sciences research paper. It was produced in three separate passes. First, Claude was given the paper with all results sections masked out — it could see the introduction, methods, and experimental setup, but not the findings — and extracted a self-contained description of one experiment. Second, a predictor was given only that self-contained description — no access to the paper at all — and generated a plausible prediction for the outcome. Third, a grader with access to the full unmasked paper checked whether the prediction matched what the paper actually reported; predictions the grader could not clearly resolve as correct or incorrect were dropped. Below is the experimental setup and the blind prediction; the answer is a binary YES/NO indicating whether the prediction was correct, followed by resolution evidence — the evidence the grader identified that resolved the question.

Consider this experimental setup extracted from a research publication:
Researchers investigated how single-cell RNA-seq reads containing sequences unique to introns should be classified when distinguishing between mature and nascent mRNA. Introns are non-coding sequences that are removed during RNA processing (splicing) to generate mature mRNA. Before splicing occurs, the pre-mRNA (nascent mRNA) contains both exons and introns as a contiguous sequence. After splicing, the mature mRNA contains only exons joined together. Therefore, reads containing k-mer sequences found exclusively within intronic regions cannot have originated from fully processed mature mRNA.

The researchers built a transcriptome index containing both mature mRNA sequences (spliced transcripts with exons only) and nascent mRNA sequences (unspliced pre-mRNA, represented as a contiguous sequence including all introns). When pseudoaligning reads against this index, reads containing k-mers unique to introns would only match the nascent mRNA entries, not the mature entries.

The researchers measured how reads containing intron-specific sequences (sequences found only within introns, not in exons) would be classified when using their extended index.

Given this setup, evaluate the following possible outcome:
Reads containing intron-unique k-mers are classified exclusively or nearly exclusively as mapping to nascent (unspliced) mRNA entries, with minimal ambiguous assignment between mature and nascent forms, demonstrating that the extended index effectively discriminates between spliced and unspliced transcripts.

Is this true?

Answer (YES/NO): YES